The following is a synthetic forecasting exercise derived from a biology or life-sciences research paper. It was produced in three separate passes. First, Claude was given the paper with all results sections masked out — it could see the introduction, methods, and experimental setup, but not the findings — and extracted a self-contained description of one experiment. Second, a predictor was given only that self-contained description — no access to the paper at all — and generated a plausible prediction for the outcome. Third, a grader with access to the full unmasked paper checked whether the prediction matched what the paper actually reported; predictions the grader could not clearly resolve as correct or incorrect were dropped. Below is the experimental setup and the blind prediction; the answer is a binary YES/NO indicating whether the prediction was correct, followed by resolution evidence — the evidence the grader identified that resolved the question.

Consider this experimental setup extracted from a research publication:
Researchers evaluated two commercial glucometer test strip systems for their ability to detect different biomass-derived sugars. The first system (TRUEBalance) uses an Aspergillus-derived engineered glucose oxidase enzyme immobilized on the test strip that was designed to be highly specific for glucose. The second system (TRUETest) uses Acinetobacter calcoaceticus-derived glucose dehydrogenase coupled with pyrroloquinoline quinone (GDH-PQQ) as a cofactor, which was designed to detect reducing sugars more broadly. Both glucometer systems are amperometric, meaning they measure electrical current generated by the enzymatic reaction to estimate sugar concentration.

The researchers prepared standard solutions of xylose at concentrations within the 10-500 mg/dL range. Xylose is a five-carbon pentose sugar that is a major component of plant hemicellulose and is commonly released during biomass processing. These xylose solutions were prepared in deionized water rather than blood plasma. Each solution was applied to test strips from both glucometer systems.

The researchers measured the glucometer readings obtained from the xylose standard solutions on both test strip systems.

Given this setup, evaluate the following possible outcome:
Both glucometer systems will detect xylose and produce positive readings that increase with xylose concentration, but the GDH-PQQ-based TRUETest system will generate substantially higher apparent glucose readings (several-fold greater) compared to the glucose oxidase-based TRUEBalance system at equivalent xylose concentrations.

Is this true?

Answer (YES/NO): NO